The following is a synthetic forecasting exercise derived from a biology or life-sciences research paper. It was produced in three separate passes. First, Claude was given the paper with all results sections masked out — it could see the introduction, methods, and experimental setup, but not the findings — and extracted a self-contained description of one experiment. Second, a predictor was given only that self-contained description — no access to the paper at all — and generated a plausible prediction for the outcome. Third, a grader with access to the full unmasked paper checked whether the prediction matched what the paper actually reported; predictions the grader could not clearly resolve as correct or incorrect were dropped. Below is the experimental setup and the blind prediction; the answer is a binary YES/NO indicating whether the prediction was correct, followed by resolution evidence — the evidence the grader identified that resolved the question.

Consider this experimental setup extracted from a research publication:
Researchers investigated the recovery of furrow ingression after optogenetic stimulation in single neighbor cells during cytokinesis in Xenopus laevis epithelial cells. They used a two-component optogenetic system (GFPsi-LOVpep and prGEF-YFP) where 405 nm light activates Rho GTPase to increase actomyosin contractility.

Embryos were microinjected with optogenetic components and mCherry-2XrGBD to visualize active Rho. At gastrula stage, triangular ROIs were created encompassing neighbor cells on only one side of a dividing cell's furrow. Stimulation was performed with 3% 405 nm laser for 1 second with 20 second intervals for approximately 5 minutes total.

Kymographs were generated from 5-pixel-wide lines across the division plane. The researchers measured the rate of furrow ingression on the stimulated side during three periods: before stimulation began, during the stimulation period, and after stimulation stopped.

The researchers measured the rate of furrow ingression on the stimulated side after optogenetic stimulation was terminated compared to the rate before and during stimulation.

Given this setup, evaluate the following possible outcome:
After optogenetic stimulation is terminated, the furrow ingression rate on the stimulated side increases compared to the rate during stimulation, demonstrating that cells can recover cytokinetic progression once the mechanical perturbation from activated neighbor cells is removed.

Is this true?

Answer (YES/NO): YES